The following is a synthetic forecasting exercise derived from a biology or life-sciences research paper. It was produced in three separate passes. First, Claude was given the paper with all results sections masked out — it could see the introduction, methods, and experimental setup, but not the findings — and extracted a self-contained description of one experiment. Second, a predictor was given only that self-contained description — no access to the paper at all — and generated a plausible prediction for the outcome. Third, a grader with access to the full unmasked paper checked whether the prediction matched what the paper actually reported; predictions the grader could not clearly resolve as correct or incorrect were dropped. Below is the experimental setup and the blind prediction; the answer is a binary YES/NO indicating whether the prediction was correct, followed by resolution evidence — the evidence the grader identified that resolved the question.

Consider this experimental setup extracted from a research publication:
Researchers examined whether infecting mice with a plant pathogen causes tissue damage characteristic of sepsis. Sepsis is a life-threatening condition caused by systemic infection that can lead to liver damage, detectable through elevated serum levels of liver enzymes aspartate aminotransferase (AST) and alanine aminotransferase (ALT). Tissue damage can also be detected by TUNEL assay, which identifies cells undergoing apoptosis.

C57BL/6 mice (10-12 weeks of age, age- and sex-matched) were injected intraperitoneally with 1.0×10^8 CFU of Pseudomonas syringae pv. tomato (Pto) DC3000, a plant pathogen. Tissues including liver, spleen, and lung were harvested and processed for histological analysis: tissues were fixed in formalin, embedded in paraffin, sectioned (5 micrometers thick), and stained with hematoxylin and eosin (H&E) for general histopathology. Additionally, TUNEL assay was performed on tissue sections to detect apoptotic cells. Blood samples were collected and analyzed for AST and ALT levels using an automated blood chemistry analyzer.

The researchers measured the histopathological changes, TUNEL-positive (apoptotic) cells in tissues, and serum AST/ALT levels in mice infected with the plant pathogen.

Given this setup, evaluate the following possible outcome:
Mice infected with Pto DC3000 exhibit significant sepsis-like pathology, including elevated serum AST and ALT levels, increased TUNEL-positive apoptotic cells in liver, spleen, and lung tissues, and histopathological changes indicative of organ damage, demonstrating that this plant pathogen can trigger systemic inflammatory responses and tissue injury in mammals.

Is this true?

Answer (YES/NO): YES